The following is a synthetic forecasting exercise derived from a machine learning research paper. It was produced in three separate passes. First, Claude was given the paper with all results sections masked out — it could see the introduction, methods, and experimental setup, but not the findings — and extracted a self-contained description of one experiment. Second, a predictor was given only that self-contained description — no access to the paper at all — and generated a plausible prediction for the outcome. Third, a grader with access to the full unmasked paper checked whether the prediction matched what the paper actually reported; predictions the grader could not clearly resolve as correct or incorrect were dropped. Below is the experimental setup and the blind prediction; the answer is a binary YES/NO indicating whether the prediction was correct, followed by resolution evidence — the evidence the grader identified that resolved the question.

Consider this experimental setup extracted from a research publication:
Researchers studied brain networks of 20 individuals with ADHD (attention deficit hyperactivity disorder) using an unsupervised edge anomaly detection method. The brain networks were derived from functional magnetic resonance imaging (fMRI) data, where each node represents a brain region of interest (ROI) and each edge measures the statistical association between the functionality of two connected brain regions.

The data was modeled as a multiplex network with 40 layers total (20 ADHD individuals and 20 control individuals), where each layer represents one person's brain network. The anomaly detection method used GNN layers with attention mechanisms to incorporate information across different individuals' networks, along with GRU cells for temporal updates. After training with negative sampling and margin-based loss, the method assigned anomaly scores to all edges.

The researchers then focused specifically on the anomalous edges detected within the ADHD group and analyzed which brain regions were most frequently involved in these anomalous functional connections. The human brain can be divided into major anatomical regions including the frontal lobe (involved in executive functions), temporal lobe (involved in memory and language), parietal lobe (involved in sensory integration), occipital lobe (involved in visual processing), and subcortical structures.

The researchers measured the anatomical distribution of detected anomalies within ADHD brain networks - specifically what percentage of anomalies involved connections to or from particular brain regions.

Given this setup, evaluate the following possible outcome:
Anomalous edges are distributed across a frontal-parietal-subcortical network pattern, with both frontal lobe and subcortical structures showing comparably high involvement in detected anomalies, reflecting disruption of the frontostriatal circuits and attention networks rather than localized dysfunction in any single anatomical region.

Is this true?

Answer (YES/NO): NO